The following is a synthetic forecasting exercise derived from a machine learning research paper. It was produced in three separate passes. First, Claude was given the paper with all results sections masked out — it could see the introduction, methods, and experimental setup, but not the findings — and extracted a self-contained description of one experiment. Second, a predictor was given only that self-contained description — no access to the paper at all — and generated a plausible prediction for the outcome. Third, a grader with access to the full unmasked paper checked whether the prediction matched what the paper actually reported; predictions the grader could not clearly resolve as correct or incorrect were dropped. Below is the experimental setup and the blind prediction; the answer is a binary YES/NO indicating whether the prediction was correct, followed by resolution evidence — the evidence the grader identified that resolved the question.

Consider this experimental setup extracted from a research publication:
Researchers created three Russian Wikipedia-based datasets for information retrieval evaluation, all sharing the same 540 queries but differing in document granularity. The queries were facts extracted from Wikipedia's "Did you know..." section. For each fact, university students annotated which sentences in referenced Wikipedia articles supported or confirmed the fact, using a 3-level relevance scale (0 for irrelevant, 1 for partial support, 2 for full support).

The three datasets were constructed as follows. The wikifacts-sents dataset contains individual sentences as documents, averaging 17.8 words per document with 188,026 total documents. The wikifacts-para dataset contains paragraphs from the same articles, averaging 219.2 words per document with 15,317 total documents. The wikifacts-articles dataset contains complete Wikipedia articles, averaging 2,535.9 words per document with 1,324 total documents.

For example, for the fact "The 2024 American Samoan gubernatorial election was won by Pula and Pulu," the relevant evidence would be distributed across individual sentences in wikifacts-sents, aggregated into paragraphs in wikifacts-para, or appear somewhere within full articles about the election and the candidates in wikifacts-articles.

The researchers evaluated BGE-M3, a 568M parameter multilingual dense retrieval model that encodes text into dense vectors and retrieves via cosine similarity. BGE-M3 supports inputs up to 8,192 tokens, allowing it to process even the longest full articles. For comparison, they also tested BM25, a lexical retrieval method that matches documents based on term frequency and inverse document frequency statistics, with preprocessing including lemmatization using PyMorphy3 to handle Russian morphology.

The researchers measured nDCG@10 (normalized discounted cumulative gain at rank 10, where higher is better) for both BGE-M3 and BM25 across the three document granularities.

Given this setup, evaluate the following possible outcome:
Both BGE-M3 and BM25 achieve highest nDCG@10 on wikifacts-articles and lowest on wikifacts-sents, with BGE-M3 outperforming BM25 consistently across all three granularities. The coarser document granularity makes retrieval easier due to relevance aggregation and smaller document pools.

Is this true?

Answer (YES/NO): NO